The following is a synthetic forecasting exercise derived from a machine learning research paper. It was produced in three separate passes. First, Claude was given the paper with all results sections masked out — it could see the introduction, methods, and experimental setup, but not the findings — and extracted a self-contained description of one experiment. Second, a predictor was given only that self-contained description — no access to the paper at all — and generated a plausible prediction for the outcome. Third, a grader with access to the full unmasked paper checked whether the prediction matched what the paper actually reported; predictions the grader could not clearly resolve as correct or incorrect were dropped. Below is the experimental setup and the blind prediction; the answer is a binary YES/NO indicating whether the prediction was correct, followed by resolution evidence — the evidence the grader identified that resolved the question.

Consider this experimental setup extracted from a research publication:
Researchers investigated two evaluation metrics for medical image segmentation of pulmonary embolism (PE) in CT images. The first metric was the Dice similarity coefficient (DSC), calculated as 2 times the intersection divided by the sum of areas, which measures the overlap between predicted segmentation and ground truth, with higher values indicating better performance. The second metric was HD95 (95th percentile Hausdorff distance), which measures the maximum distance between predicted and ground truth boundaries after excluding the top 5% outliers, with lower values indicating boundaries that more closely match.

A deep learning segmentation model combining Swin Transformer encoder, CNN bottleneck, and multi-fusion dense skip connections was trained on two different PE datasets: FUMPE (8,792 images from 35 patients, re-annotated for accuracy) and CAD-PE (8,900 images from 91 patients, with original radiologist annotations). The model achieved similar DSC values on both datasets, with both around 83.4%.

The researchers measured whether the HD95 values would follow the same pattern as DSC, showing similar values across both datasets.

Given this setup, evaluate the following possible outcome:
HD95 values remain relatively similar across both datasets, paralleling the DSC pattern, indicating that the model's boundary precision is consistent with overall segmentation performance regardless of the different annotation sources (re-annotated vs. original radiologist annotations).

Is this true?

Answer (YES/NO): NO